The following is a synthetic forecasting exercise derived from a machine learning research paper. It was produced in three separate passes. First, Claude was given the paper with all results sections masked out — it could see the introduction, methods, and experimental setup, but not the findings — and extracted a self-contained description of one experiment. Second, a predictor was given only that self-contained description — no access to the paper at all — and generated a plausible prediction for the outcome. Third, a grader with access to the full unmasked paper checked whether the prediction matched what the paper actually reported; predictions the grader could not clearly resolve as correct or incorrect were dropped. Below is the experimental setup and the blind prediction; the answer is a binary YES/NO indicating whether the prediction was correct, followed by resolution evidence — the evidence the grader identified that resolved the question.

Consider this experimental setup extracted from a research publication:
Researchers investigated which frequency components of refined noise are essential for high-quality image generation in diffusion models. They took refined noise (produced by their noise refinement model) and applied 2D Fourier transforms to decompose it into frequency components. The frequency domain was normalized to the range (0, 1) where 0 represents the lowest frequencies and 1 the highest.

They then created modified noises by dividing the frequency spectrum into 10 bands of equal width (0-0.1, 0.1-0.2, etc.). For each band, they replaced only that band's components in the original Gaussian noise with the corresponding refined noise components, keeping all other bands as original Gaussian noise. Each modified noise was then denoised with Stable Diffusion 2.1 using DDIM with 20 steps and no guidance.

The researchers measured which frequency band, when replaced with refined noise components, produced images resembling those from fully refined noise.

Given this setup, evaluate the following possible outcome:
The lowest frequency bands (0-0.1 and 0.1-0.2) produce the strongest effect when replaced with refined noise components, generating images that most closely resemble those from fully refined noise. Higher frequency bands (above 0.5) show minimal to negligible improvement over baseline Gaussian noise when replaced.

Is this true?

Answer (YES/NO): NO